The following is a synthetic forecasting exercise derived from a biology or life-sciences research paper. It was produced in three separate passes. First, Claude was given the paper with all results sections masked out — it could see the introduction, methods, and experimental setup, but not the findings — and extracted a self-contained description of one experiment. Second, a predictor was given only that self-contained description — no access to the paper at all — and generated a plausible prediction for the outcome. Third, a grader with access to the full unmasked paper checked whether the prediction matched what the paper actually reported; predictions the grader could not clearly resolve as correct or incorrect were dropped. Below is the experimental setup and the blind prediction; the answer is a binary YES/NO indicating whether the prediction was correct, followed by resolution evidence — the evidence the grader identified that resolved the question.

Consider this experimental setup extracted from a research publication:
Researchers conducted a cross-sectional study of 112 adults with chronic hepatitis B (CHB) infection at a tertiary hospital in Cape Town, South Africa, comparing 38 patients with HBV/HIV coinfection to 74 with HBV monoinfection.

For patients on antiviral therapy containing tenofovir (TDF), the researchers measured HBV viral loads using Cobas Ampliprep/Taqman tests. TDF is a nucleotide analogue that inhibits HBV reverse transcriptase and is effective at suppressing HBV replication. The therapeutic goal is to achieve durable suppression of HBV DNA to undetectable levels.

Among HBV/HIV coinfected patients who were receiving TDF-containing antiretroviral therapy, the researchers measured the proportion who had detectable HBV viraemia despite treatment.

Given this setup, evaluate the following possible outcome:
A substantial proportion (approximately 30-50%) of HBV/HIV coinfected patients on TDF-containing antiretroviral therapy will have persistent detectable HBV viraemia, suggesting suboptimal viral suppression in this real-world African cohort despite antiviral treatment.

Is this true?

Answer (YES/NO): YES